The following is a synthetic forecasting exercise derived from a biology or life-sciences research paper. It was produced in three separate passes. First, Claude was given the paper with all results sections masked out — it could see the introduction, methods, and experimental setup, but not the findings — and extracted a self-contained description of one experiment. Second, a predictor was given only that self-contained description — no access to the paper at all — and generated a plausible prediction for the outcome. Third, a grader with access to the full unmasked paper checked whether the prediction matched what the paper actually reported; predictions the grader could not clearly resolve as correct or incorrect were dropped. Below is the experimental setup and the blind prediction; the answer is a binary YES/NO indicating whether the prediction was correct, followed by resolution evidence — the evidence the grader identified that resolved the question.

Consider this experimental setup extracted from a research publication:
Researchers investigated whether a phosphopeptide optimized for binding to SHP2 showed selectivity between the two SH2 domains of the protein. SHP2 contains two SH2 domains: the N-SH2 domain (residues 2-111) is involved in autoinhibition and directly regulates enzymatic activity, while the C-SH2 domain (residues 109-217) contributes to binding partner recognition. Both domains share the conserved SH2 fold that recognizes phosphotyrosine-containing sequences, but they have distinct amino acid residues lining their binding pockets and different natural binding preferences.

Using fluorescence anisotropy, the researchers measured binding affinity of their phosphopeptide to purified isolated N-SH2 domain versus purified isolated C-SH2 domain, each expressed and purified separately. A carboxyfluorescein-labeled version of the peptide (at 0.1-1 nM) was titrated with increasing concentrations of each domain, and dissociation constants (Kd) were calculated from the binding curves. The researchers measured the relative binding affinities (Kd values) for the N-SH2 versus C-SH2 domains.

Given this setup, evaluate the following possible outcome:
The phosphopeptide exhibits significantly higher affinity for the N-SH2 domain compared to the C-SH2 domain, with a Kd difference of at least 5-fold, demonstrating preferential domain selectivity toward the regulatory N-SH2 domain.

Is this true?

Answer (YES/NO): YES